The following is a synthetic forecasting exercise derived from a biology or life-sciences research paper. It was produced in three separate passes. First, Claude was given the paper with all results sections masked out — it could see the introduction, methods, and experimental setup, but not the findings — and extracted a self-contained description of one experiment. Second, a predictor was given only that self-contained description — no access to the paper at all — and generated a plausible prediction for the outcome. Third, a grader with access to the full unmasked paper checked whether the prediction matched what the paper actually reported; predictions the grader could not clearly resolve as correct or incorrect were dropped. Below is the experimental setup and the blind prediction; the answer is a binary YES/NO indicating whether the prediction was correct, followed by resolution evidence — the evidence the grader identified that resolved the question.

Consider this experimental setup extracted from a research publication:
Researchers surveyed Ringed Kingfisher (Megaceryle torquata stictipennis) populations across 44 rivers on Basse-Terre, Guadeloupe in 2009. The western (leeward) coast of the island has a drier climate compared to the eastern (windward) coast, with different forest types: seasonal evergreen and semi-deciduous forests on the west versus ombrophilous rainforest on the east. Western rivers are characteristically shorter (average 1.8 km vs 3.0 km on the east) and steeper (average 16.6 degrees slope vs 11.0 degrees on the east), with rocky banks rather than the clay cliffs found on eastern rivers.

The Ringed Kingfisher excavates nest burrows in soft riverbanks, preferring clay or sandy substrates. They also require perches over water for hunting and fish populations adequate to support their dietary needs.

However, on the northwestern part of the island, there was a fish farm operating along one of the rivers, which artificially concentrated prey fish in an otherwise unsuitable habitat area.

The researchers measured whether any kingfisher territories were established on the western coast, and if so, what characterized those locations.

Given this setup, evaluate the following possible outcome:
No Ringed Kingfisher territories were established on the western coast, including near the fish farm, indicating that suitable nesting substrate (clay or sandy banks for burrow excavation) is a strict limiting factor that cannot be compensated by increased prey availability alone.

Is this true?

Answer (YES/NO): NO